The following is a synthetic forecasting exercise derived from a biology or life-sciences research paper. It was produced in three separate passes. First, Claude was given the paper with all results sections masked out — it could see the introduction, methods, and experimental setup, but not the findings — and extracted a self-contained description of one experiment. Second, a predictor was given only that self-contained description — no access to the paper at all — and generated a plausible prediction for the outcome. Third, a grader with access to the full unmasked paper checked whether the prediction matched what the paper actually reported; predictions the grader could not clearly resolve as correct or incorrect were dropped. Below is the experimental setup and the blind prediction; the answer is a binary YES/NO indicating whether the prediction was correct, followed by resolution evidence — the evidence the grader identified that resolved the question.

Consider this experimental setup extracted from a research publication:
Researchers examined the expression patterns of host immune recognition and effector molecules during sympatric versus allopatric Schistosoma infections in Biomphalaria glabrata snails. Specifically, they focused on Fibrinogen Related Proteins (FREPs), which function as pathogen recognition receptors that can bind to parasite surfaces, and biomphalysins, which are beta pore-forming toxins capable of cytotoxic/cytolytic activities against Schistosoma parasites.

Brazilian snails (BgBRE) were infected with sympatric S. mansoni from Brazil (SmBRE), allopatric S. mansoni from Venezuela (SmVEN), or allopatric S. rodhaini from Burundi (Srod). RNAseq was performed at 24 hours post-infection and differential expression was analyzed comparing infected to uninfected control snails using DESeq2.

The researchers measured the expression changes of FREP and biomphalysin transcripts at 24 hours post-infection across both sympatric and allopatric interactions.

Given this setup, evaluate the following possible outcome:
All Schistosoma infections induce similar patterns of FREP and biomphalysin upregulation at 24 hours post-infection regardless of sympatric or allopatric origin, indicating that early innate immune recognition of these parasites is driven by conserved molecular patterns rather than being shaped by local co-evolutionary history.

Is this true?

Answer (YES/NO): NO